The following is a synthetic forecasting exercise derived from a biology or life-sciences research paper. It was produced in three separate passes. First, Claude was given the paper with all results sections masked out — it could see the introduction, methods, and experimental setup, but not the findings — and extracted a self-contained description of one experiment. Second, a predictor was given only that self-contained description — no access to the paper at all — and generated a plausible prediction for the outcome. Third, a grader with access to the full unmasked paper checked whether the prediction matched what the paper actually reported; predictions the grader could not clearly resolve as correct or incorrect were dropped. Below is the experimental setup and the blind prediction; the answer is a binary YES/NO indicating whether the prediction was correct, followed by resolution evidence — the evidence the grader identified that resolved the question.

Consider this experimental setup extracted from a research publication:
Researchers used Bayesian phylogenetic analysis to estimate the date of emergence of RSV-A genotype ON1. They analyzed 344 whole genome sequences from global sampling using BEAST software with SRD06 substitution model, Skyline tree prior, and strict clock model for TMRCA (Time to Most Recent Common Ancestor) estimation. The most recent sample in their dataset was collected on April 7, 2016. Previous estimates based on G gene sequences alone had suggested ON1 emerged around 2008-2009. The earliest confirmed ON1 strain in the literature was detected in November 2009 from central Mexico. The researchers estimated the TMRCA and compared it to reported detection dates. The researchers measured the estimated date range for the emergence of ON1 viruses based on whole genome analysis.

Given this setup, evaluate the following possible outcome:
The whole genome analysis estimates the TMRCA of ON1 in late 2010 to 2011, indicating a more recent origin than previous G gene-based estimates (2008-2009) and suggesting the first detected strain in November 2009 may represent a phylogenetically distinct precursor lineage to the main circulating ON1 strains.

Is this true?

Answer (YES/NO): NO